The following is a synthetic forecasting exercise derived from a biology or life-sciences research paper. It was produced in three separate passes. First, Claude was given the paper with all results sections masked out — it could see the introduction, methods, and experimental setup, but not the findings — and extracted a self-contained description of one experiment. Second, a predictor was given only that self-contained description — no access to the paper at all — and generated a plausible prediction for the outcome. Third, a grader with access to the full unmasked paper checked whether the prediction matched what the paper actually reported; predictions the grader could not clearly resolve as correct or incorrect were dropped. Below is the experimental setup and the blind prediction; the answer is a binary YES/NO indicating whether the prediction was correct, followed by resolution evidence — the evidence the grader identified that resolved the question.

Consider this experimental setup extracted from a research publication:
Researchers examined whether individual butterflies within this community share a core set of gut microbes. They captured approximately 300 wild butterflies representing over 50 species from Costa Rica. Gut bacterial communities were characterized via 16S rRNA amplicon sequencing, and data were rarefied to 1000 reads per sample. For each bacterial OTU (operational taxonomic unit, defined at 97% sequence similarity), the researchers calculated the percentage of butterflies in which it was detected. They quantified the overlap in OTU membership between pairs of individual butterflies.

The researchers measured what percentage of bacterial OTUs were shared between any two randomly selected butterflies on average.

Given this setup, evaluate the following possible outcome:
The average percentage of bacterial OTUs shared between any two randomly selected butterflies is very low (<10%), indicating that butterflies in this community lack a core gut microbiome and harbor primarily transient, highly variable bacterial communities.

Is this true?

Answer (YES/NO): NO